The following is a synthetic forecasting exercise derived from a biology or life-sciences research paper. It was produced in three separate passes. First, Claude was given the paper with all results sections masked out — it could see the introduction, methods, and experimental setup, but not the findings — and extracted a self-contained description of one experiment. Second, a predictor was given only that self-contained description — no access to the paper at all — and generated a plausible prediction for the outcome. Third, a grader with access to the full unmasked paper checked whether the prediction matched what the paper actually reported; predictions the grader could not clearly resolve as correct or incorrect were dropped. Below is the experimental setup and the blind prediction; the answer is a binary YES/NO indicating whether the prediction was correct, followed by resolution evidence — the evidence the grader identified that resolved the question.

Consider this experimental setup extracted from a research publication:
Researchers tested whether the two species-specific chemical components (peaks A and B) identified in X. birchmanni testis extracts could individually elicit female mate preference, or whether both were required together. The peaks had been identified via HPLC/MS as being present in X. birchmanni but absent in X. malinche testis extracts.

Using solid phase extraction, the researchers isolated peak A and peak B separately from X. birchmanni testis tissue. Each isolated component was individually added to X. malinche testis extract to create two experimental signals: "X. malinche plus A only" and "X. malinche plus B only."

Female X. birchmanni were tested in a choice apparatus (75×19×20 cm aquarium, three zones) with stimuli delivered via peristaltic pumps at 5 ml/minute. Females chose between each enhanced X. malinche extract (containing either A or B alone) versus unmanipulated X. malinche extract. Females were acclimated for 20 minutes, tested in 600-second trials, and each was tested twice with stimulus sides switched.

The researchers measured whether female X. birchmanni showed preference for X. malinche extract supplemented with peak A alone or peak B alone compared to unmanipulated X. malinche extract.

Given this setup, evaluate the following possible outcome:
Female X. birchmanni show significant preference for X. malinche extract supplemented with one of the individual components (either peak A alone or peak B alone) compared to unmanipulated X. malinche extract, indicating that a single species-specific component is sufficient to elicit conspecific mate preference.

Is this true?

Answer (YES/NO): YES